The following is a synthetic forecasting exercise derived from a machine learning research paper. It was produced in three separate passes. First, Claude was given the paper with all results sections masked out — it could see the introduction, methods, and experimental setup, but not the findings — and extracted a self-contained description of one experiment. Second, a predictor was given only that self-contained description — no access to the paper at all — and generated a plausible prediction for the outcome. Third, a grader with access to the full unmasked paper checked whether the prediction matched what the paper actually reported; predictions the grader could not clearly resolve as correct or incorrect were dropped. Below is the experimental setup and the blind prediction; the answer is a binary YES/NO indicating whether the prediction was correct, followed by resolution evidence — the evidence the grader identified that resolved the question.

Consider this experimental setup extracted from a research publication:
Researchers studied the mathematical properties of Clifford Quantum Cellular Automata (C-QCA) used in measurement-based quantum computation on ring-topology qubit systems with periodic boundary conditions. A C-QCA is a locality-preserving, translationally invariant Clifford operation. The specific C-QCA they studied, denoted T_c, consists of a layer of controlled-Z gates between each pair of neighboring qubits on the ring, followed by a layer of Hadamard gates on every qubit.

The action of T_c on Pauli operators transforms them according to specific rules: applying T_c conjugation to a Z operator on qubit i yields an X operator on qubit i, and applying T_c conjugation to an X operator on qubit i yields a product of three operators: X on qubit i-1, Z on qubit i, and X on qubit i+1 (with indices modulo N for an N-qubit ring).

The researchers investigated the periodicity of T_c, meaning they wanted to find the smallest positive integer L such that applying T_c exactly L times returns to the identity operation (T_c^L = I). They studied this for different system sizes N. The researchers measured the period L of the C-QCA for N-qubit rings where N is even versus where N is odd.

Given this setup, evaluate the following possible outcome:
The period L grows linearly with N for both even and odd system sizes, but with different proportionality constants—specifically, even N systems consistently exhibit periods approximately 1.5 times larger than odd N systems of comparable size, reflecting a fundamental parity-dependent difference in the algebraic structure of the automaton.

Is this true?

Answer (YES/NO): NO